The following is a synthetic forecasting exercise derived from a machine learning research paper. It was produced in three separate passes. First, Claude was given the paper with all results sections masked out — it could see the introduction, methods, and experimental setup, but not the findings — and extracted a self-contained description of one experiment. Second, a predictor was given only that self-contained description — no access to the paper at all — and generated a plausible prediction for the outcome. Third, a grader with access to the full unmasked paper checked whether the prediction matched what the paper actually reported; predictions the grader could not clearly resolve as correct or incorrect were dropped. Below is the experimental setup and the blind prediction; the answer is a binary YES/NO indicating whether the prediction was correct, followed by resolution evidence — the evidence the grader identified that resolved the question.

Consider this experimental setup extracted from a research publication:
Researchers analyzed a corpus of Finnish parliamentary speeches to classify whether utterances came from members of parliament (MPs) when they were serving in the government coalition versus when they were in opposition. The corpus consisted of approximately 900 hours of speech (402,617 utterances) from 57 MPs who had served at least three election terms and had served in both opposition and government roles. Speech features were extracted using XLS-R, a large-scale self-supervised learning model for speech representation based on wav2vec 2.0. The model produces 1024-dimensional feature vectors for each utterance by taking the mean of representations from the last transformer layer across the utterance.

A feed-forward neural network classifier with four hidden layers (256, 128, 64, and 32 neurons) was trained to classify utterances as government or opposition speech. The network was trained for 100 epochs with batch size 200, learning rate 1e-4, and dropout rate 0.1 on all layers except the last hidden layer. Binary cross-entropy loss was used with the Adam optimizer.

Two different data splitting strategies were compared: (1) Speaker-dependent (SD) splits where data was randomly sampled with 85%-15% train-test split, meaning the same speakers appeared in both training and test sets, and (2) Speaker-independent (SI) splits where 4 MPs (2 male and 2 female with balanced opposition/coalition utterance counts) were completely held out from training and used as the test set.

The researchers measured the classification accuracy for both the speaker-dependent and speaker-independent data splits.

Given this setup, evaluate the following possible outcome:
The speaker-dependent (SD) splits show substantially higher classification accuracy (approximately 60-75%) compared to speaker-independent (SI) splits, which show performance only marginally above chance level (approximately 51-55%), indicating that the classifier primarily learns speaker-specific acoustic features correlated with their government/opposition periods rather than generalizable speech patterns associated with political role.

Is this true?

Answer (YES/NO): NO